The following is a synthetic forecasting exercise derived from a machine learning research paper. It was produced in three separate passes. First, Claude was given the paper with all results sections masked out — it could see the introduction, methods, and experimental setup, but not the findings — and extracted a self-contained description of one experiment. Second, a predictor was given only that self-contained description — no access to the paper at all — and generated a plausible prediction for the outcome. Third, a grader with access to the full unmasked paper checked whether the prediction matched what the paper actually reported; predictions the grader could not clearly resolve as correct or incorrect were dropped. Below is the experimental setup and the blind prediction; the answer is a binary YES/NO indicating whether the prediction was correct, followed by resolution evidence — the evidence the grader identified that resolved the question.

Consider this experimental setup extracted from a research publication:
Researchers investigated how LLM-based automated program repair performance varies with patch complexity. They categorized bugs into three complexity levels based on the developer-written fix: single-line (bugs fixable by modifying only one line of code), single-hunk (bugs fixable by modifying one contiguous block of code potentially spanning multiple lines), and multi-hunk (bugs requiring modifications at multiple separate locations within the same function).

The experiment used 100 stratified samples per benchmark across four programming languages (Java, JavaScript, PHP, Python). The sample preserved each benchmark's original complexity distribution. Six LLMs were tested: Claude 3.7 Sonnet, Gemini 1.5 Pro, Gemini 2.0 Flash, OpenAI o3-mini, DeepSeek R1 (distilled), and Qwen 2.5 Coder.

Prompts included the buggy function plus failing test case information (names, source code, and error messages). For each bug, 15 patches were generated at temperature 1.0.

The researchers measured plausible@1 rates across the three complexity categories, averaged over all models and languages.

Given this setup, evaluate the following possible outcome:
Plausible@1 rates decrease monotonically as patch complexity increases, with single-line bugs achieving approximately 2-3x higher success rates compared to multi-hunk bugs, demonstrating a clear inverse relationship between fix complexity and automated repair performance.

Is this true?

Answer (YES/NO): NO